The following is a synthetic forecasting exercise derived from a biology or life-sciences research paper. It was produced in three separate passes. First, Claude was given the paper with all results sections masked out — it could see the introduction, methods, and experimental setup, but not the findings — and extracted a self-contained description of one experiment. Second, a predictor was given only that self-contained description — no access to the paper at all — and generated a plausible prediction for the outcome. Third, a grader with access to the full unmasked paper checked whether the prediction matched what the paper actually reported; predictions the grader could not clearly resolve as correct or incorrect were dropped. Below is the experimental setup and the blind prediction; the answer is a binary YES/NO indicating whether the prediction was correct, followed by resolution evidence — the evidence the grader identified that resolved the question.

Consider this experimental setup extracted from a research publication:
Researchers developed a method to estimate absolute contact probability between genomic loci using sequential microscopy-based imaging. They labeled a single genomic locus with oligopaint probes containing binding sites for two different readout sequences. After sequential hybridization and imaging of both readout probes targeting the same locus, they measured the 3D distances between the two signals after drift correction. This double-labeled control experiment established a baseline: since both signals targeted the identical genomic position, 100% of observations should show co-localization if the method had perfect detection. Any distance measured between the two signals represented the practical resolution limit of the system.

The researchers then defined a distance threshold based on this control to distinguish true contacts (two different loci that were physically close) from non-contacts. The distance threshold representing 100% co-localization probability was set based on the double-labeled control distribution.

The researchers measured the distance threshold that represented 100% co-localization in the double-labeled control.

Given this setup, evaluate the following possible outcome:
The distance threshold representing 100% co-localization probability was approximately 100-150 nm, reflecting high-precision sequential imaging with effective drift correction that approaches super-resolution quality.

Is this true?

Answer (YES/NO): YES